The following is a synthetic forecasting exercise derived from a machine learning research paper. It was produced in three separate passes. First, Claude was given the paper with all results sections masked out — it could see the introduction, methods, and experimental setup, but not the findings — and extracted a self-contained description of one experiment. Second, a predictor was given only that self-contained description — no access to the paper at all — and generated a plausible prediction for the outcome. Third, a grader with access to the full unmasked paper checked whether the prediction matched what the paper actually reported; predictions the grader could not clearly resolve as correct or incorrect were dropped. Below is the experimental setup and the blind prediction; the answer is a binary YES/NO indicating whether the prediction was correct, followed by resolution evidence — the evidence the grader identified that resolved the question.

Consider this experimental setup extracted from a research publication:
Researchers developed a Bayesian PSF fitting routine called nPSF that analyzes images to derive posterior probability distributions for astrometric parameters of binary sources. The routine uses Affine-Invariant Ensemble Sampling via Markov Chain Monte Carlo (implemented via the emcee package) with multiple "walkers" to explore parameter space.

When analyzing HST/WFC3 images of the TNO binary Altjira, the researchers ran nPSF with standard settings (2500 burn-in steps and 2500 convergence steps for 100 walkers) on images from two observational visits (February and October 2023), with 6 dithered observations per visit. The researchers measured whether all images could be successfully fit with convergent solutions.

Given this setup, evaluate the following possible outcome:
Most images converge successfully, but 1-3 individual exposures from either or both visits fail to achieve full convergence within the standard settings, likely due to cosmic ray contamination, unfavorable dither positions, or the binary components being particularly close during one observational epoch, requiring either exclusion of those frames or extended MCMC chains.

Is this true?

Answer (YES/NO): YES